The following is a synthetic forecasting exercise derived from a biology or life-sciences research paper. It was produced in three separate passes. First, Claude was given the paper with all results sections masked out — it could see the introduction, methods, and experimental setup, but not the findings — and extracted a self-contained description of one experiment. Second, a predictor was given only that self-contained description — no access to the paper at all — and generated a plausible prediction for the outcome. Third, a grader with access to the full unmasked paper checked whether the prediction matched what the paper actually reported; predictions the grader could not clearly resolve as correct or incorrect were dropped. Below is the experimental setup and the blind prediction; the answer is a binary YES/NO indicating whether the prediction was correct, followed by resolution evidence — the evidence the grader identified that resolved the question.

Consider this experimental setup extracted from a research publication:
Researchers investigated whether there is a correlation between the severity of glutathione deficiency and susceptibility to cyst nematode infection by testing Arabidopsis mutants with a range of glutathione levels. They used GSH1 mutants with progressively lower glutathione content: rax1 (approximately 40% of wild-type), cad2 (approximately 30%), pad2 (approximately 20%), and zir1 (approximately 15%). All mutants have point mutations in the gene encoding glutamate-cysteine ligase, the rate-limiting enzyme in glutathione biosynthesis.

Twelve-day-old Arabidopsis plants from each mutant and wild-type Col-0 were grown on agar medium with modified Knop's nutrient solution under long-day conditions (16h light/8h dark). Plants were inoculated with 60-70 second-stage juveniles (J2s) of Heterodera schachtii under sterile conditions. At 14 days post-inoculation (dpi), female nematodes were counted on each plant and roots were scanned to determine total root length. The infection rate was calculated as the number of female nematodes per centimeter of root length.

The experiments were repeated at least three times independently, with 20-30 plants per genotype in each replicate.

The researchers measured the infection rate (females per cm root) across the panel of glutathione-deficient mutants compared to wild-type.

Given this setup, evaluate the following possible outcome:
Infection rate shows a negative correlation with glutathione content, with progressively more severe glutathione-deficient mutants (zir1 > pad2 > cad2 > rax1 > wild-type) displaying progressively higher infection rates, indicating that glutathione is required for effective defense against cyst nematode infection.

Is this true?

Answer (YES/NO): NO